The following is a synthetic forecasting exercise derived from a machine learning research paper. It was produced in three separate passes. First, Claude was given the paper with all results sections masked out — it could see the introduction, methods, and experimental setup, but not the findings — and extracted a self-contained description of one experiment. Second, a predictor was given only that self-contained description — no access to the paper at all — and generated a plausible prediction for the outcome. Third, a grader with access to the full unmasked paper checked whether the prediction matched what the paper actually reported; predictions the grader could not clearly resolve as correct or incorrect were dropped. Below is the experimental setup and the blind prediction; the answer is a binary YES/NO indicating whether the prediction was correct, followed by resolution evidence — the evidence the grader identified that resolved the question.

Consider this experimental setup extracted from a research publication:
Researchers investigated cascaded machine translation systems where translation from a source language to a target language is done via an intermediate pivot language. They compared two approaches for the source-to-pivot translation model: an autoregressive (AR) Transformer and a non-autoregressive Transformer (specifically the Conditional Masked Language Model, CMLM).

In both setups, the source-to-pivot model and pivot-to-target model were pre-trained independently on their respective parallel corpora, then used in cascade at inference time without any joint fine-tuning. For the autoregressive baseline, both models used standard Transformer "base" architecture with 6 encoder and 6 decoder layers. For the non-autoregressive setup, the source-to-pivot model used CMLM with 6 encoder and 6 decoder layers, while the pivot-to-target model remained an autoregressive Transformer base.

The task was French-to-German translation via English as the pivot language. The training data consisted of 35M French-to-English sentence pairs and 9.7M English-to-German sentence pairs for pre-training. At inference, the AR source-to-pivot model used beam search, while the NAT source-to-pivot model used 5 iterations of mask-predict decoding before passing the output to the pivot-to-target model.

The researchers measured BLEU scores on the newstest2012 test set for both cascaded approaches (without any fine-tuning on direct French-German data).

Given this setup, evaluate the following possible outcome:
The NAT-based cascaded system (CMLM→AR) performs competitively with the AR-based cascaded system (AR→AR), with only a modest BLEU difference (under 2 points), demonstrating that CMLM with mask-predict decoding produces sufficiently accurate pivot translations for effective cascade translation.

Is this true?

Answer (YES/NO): NO